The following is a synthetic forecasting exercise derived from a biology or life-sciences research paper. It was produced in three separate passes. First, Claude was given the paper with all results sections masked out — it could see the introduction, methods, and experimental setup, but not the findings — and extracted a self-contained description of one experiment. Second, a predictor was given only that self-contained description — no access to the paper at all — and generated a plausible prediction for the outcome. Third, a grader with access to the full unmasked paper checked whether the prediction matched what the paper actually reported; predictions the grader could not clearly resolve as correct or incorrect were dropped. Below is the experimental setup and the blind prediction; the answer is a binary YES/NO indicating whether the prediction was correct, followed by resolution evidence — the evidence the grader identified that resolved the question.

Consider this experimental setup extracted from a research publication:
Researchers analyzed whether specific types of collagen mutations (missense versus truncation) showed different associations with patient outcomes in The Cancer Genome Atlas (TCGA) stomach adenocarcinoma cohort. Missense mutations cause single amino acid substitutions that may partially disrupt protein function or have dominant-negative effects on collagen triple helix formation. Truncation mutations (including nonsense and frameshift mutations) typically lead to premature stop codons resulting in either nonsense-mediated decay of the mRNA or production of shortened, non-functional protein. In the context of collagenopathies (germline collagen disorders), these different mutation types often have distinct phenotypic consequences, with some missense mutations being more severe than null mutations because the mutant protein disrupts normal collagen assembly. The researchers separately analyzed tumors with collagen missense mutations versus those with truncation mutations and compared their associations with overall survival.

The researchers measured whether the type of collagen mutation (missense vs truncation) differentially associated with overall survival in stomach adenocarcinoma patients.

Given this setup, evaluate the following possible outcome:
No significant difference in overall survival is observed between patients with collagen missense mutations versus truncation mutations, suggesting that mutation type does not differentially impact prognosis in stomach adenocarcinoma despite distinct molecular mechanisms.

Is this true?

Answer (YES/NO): NO